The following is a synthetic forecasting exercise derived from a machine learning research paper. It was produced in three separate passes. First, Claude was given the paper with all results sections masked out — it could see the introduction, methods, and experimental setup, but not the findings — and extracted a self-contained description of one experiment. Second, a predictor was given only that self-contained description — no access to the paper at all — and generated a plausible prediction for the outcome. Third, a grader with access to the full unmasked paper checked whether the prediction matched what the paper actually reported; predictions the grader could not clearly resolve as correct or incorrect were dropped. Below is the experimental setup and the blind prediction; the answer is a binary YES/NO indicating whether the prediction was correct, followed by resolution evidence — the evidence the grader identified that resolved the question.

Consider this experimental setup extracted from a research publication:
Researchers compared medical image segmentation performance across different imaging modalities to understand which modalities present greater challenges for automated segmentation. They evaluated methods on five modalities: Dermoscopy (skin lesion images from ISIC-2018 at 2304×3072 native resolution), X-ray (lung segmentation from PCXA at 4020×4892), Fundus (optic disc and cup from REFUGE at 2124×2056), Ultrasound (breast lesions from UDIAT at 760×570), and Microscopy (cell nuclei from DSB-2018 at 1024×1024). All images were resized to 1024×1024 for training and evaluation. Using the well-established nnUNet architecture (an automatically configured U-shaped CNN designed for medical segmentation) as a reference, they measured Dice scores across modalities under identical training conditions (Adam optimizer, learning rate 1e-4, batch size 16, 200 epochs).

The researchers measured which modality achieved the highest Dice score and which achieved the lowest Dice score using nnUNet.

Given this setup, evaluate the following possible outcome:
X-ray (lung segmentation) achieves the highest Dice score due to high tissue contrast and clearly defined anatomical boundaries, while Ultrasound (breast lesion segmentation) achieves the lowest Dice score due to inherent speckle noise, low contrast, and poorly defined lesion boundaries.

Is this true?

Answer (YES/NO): YES